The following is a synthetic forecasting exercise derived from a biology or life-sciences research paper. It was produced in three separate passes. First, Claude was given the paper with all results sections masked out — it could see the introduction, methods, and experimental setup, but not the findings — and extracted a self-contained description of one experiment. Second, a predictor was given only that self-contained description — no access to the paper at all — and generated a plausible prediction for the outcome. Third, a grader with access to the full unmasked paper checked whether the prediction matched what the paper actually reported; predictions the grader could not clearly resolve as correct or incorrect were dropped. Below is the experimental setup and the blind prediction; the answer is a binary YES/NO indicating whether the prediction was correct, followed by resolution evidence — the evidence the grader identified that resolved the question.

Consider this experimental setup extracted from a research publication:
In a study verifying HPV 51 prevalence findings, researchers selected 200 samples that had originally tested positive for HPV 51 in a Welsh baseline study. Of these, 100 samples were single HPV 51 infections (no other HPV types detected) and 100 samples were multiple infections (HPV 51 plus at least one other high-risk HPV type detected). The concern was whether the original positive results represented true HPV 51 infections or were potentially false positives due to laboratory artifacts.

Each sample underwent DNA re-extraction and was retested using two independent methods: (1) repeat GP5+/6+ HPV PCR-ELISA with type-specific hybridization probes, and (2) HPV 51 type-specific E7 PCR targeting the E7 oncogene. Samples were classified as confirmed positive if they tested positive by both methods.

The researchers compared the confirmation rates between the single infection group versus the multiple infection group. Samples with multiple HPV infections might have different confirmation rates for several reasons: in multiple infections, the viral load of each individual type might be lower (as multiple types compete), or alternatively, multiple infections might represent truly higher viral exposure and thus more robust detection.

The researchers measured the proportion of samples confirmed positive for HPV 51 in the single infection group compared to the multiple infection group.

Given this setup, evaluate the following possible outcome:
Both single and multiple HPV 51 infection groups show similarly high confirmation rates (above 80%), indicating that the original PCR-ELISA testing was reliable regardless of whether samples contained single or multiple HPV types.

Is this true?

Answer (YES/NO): YES